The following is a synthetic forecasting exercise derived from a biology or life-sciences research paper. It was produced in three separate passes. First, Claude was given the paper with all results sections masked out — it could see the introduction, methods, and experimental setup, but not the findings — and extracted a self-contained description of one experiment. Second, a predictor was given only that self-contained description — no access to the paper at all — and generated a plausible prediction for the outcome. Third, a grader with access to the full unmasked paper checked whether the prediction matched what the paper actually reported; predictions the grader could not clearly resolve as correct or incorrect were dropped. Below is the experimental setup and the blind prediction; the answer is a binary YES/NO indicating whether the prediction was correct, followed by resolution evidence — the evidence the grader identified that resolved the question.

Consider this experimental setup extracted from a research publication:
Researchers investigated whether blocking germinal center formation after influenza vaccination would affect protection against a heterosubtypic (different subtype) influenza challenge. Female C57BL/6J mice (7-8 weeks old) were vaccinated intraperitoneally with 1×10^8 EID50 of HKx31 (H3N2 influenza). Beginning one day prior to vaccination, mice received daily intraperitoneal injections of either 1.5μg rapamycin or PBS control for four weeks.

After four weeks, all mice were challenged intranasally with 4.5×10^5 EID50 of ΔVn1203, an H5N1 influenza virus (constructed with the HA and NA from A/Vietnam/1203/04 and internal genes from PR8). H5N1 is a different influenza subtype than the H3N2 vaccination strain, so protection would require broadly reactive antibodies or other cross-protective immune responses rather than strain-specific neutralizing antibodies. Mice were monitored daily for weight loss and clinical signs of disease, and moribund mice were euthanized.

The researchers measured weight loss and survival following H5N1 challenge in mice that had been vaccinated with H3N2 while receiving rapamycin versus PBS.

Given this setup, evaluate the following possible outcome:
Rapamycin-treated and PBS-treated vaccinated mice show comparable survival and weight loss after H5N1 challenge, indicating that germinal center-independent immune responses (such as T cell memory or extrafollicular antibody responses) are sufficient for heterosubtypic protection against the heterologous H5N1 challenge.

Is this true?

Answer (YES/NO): NO